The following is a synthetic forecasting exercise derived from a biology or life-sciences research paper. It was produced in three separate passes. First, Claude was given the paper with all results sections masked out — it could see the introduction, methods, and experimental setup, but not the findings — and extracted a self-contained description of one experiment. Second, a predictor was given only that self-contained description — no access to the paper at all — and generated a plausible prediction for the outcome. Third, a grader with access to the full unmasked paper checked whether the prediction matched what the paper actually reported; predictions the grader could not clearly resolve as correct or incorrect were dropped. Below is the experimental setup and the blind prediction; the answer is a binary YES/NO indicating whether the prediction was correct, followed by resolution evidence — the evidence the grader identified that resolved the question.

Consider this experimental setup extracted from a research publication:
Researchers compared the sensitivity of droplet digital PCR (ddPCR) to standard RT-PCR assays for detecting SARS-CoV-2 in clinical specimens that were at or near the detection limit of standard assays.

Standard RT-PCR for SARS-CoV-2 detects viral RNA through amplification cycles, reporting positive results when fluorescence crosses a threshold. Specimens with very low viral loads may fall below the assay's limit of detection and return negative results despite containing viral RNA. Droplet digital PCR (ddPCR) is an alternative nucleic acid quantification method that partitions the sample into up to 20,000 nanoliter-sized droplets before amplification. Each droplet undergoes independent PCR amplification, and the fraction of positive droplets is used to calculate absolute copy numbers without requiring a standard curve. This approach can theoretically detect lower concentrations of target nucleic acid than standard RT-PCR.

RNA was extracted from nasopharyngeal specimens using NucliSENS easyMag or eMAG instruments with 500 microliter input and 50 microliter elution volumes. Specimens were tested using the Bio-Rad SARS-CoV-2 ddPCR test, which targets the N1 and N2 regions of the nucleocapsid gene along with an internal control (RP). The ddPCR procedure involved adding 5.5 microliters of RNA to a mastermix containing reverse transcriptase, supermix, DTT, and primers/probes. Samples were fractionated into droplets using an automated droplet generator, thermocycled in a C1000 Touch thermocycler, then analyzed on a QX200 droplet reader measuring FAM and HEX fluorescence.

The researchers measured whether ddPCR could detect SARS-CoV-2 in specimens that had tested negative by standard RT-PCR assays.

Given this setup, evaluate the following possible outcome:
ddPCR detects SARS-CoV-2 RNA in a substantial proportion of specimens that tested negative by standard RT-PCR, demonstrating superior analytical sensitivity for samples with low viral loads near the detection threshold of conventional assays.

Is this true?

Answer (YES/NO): NO